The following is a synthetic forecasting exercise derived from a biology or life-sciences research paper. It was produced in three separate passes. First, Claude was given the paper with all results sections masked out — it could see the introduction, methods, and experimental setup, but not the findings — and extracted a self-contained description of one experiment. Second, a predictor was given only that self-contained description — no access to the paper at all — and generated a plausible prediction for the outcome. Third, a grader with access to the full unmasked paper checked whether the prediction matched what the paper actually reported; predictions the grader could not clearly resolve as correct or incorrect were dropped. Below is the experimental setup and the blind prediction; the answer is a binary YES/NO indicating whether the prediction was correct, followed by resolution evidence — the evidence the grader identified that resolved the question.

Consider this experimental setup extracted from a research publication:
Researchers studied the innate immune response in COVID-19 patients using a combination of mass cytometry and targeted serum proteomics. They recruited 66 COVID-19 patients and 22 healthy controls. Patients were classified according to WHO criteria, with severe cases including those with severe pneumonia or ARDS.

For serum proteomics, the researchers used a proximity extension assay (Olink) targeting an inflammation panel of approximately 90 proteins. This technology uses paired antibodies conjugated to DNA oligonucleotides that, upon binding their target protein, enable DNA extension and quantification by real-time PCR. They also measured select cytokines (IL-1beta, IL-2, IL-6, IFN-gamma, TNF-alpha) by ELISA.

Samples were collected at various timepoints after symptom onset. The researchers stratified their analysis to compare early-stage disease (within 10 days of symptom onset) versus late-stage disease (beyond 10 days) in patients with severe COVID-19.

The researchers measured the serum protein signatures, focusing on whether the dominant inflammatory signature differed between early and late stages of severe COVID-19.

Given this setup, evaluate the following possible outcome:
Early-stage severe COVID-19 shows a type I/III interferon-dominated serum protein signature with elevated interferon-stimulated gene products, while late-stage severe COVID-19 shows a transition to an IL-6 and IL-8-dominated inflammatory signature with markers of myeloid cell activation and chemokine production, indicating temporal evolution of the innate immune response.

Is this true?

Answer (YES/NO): NO